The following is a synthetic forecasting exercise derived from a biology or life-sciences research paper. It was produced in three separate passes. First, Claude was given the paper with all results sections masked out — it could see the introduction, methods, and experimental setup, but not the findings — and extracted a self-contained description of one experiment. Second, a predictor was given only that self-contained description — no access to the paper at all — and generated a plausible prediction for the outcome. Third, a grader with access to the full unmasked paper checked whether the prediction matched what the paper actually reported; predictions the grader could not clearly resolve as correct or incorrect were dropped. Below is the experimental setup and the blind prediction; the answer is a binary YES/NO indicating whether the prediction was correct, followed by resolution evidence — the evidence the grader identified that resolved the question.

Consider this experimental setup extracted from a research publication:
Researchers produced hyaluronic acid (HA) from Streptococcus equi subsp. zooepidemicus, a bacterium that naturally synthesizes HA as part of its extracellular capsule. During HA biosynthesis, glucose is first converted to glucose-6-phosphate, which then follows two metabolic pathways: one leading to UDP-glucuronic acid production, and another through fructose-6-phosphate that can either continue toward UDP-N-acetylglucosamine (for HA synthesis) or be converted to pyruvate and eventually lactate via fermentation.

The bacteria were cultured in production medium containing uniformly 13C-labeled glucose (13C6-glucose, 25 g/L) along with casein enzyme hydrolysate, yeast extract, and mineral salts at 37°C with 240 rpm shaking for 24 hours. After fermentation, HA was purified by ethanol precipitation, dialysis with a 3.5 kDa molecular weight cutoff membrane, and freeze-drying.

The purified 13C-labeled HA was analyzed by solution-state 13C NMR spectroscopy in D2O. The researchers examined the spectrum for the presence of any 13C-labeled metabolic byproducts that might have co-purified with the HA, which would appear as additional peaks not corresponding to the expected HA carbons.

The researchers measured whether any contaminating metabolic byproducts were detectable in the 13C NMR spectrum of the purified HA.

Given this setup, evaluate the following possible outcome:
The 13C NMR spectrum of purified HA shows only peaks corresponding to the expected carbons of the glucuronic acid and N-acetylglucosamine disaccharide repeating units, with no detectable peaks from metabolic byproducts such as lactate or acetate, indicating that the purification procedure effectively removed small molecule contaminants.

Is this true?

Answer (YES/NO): NO